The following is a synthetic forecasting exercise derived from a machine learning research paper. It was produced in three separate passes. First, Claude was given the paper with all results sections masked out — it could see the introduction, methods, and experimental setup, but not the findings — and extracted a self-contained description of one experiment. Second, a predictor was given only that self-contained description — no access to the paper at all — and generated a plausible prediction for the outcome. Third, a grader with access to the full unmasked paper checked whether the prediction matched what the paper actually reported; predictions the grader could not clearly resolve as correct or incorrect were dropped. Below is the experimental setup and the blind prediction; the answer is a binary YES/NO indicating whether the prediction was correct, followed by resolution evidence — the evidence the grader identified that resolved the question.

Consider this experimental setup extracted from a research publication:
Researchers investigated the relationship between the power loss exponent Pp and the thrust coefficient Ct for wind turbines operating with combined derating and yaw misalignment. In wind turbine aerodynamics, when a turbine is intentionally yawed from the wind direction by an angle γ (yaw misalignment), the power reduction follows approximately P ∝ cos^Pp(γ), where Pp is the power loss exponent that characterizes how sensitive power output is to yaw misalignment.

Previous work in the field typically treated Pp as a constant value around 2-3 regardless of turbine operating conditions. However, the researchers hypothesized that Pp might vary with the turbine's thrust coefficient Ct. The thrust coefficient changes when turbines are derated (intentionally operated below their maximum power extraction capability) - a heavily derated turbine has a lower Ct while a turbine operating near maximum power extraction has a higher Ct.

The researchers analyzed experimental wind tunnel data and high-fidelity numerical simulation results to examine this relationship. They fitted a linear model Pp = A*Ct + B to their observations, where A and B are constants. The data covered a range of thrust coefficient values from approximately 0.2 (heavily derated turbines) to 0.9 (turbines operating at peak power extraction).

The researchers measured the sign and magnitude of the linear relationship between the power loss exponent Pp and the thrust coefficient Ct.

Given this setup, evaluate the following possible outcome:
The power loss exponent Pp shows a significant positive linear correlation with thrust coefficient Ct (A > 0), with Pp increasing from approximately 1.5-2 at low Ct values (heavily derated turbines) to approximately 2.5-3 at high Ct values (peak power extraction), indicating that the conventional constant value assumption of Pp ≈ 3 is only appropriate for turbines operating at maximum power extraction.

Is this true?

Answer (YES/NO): NO